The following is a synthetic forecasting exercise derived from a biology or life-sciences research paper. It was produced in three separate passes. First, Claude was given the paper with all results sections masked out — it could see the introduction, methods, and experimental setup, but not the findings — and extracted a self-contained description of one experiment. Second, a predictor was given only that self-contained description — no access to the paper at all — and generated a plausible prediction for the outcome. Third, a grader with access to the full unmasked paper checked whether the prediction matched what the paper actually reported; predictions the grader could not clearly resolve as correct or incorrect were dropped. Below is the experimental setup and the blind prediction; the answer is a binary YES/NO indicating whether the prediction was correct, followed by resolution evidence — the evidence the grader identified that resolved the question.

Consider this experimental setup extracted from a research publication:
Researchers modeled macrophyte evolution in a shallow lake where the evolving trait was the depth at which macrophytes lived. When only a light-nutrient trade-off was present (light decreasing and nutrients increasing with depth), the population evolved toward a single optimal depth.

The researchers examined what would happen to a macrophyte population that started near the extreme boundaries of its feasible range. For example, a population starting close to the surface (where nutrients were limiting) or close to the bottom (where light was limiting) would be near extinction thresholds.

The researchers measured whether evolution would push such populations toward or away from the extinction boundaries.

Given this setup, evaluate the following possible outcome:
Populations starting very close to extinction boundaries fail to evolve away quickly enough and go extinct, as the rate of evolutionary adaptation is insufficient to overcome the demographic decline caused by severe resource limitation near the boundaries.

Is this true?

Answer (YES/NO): NO